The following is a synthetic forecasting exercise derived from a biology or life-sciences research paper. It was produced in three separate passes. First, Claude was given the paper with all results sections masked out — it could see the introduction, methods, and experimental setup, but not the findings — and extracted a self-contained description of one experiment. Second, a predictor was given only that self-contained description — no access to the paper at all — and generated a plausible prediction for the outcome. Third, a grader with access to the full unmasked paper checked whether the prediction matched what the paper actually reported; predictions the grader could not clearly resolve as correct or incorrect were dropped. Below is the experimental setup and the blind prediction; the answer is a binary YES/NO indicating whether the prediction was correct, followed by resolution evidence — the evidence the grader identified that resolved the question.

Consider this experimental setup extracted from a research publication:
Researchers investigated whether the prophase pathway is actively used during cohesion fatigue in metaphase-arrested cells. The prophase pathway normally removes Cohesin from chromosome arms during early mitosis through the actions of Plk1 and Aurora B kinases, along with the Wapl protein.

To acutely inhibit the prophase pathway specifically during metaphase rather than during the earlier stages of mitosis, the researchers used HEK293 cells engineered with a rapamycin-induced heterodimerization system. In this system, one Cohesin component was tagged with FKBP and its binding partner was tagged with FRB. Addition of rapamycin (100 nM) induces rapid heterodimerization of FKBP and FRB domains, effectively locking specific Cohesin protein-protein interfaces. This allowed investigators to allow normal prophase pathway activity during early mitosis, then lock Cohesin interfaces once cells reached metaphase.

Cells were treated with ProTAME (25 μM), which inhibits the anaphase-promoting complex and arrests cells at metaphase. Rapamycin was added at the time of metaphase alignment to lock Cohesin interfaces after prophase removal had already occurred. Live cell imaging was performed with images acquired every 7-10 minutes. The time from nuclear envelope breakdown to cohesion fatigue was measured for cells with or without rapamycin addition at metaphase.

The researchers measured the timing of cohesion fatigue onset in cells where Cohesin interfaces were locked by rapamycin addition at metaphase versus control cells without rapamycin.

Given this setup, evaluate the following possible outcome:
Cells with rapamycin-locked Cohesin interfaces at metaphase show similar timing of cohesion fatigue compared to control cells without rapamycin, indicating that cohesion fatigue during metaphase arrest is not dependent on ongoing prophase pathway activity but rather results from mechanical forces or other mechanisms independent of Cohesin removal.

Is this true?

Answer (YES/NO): YES